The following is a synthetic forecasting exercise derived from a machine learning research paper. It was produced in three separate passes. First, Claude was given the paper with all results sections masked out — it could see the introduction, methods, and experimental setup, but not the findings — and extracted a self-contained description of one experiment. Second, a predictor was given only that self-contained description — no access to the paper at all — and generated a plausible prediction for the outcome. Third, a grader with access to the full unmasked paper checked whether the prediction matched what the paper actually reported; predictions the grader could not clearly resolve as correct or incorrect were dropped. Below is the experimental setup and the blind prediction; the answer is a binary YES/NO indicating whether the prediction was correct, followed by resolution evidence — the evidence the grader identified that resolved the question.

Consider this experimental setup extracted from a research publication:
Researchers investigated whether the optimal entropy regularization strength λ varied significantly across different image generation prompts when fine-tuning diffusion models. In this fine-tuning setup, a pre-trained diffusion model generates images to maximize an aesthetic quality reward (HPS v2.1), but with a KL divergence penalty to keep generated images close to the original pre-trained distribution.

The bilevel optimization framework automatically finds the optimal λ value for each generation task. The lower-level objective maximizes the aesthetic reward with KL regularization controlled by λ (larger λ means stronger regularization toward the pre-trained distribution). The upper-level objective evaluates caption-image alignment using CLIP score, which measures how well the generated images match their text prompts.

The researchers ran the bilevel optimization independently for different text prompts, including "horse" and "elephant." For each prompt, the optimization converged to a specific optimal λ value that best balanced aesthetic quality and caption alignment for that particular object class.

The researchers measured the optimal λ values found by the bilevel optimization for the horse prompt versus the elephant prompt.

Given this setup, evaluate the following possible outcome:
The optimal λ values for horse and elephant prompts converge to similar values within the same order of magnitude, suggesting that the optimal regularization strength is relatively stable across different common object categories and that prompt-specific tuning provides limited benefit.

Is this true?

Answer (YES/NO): NO